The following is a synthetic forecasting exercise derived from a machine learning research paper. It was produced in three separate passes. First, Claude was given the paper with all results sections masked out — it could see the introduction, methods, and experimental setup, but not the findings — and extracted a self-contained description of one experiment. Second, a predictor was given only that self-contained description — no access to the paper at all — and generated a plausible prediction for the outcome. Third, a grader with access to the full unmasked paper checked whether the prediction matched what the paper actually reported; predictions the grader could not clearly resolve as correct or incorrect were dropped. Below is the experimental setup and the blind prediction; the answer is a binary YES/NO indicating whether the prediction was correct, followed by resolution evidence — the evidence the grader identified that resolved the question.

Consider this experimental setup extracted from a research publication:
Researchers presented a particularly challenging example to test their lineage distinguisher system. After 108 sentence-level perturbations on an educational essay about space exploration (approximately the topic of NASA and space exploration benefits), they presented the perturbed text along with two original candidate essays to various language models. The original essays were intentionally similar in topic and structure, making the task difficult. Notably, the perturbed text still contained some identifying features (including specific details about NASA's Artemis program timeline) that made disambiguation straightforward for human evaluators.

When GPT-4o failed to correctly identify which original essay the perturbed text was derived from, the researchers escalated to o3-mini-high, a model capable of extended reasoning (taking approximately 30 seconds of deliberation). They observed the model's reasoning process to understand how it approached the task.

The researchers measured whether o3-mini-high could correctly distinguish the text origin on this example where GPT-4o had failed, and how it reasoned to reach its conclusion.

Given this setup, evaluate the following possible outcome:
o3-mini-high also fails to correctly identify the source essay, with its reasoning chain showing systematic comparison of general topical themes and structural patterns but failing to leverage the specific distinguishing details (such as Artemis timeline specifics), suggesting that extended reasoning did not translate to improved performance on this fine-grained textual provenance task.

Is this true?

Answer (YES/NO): NO